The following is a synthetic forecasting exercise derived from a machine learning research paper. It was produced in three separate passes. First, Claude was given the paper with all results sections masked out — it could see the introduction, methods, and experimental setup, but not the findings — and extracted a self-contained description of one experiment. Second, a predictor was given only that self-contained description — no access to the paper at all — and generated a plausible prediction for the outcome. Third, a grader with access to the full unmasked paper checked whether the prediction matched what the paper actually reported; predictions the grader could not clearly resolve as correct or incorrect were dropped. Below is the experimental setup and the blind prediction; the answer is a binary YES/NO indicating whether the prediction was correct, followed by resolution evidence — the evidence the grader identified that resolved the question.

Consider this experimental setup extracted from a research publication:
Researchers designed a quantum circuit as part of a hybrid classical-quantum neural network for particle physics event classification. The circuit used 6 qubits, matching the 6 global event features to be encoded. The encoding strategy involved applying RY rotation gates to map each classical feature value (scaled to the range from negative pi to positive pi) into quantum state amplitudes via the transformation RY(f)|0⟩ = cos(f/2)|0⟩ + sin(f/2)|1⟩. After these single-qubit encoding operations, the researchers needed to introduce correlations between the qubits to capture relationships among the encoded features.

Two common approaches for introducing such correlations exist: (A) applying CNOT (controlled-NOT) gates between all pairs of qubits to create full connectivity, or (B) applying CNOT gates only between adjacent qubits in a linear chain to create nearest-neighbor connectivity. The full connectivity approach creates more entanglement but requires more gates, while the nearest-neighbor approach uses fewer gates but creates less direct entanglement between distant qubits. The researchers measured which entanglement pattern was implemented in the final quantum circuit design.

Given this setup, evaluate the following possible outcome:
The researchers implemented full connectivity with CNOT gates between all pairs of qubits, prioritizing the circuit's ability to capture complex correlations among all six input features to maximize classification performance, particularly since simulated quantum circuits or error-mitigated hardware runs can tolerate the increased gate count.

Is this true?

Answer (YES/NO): NO